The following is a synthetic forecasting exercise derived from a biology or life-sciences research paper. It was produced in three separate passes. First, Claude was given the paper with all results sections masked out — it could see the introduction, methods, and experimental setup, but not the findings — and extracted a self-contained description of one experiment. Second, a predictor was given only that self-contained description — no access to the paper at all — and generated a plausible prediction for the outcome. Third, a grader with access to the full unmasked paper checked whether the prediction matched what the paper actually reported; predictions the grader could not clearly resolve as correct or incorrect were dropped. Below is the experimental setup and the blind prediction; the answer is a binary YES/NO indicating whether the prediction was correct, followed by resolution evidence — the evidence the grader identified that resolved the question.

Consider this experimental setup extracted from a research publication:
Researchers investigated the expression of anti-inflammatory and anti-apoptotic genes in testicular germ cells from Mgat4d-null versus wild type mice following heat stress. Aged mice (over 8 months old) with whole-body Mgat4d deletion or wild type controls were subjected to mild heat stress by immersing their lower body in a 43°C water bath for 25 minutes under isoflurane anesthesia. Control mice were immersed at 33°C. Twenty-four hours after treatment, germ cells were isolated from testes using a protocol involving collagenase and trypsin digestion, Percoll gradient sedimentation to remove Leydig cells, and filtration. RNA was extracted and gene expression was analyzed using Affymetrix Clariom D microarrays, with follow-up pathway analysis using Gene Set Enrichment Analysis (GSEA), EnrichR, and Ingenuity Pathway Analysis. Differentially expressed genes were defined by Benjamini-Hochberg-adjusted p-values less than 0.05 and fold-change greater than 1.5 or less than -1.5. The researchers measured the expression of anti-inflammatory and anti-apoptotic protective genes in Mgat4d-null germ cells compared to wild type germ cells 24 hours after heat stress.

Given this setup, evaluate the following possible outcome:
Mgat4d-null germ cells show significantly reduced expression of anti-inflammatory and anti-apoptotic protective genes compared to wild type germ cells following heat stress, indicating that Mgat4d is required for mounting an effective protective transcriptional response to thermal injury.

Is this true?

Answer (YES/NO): YES